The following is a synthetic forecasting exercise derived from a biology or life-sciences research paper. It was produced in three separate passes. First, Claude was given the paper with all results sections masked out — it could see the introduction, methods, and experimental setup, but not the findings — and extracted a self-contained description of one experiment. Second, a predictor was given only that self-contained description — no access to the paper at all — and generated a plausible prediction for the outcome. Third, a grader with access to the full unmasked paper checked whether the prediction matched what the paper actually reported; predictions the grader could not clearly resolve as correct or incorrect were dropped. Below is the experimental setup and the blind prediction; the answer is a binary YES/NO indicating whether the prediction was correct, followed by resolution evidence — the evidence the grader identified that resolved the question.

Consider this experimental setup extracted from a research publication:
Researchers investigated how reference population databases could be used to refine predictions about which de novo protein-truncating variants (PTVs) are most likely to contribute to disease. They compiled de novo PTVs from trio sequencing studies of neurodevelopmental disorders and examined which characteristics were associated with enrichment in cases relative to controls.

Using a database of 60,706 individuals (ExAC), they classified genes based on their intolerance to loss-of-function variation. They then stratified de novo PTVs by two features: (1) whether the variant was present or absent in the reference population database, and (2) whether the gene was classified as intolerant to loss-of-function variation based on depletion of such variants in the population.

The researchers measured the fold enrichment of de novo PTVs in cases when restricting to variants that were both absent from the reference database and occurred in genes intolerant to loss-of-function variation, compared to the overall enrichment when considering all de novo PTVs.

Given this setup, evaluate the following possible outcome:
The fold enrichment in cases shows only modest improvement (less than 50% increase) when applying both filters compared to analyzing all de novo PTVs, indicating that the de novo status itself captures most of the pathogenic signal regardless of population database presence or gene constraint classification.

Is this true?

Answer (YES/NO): NO